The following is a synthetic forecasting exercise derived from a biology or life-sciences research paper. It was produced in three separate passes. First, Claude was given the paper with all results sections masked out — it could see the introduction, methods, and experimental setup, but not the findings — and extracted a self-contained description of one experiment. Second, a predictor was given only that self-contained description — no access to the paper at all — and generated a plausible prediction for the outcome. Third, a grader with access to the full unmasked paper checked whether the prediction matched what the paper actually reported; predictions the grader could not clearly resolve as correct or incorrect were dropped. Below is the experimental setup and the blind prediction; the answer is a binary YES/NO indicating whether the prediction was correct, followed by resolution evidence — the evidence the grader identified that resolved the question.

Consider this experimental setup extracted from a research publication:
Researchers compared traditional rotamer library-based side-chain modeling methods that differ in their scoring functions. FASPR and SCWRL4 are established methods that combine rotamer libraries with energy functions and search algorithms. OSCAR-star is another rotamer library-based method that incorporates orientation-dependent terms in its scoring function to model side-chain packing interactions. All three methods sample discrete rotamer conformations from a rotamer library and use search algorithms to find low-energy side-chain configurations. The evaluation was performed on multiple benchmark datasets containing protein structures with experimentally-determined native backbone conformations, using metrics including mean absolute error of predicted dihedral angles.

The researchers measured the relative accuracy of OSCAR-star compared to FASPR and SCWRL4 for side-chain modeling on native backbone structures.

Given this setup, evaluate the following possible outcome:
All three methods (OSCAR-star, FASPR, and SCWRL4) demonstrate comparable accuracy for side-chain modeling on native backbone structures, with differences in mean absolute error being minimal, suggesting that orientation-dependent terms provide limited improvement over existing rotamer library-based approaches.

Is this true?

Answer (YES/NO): NO